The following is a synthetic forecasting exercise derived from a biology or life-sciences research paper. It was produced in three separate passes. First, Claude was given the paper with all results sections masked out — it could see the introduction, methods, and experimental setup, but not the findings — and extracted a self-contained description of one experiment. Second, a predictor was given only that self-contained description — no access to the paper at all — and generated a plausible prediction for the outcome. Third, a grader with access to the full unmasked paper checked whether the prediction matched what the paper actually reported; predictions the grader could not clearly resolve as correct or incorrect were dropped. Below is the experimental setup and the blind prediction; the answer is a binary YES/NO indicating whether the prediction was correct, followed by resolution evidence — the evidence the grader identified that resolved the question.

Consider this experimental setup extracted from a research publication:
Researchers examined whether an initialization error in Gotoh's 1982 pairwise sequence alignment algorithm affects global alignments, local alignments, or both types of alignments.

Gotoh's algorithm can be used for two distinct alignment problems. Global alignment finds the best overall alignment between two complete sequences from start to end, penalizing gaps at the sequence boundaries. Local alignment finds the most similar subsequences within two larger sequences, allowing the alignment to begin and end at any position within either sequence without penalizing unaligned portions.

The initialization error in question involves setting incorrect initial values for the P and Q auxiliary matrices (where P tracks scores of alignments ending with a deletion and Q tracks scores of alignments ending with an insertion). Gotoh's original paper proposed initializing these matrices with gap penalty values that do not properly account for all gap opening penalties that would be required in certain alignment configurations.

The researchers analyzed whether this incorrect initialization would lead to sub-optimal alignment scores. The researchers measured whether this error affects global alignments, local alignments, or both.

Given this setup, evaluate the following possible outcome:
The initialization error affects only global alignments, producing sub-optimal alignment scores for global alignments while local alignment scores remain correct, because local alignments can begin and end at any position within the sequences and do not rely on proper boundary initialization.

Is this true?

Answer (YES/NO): YES